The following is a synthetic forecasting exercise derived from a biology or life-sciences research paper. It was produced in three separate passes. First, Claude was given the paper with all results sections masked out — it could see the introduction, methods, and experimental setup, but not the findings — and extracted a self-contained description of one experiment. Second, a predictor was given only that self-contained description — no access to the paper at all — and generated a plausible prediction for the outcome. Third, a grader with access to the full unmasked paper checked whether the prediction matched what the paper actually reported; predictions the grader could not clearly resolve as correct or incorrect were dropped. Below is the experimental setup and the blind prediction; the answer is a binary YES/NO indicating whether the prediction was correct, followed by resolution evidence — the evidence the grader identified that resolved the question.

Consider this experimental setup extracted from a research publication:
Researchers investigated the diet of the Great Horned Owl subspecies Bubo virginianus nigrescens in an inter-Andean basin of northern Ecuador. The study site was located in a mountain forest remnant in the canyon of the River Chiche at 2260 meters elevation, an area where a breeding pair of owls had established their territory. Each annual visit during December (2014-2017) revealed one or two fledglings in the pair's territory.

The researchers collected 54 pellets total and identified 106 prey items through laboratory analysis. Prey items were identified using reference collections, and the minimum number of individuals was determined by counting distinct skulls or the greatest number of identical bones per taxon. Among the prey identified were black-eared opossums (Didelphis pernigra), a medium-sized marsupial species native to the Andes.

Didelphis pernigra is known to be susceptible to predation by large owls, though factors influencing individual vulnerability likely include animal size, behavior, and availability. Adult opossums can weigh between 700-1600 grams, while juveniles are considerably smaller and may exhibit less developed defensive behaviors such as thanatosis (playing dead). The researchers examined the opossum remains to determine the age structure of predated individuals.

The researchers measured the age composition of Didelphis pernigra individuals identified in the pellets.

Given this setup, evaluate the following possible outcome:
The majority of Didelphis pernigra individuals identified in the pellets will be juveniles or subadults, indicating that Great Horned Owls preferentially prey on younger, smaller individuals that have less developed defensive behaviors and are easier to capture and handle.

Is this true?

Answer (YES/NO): YES